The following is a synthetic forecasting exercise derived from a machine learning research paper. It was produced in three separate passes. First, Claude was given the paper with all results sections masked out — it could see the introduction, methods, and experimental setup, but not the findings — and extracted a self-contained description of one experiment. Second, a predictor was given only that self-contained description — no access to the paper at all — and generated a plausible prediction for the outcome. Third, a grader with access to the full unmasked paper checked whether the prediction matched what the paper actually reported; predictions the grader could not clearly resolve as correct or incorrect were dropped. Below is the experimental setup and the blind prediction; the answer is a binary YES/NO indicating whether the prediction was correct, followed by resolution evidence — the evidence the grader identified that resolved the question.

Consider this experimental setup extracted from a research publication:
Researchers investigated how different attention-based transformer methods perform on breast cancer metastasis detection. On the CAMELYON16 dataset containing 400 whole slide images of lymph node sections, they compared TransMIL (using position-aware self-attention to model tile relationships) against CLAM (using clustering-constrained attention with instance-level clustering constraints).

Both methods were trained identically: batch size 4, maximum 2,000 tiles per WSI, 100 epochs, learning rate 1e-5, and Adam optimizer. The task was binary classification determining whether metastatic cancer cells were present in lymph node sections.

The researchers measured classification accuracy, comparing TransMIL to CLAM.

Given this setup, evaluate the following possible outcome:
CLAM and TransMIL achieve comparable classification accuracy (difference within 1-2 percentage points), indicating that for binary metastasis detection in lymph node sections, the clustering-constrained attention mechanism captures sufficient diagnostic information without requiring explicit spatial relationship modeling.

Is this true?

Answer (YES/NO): NO